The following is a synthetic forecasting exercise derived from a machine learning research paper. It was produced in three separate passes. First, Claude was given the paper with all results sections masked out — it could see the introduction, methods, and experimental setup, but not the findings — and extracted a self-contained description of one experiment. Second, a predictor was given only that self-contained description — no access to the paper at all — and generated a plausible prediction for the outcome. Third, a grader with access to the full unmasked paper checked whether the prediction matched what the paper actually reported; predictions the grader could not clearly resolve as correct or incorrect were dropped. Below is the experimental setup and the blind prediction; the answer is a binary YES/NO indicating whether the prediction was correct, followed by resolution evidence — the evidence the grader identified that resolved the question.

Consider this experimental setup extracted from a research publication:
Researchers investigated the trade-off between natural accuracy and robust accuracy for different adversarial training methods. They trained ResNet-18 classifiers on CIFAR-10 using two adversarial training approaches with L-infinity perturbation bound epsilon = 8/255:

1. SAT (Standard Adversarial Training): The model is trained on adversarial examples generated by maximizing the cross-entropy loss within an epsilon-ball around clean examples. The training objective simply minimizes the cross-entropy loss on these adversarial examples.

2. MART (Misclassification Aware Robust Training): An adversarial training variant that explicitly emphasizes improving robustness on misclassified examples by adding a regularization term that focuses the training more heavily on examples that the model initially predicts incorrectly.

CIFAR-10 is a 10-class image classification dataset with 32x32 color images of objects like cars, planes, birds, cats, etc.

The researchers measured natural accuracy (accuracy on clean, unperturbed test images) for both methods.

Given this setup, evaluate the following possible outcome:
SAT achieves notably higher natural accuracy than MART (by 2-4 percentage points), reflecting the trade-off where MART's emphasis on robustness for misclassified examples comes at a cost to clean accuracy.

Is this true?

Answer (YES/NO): NO